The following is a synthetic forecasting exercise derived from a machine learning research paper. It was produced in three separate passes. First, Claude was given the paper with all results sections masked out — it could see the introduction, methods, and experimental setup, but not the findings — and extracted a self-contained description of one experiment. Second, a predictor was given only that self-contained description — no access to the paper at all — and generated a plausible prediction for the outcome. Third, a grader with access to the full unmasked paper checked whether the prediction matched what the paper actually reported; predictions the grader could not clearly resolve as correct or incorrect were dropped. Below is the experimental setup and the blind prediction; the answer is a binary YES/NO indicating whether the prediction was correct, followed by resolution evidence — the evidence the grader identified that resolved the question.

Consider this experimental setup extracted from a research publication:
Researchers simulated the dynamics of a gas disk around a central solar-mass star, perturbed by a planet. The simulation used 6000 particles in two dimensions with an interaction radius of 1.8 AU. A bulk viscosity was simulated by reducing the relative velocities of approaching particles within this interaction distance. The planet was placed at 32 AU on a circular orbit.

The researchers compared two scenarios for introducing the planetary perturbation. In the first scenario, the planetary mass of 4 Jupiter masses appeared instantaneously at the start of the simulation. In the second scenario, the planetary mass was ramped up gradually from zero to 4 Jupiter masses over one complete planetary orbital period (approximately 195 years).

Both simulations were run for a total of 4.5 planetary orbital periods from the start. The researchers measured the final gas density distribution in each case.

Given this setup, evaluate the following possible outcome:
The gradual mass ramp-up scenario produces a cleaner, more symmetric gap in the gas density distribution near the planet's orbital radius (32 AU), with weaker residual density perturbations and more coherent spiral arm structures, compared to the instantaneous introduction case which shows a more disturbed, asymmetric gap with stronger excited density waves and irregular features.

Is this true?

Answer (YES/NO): NO